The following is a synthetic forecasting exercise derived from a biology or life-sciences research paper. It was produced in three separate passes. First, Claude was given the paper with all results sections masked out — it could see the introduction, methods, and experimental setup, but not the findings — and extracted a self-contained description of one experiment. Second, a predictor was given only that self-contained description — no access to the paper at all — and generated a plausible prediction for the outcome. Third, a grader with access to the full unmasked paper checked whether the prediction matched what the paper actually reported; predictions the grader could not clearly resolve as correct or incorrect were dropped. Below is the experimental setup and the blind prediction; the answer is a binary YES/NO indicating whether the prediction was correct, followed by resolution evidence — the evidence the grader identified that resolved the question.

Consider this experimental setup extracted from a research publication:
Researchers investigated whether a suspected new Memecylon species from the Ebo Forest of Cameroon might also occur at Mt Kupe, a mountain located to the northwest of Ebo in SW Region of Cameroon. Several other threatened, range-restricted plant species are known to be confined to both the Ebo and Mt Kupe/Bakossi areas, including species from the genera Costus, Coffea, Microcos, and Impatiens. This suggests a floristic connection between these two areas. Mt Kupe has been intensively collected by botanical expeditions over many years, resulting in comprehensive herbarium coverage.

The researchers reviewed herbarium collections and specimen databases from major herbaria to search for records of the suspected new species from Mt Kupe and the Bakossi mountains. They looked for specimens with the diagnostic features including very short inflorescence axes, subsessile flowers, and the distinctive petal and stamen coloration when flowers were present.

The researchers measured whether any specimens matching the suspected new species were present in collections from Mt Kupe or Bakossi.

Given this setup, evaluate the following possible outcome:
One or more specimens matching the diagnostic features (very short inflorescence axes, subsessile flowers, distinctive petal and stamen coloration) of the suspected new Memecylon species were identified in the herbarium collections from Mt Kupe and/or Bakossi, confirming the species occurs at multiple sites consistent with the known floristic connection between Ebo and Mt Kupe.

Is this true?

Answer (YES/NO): NO